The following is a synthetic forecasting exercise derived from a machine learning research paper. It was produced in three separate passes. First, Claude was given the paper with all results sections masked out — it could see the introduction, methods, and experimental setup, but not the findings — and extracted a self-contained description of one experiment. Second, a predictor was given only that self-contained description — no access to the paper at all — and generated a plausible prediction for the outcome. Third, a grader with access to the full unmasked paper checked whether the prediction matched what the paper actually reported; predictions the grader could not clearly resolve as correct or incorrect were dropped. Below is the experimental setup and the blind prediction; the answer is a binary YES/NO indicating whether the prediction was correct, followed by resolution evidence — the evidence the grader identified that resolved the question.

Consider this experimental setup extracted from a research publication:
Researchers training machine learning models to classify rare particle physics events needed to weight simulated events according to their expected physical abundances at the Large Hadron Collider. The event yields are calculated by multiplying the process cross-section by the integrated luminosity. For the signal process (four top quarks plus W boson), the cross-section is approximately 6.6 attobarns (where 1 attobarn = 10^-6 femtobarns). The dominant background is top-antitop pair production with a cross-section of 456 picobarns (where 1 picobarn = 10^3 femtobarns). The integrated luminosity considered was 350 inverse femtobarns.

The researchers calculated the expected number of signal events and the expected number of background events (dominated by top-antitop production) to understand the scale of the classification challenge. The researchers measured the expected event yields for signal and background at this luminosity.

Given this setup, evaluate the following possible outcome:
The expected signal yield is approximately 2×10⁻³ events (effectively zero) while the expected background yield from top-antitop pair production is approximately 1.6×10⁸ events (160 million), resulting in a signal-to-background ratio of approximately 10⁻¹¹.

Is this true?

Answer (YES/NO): NO